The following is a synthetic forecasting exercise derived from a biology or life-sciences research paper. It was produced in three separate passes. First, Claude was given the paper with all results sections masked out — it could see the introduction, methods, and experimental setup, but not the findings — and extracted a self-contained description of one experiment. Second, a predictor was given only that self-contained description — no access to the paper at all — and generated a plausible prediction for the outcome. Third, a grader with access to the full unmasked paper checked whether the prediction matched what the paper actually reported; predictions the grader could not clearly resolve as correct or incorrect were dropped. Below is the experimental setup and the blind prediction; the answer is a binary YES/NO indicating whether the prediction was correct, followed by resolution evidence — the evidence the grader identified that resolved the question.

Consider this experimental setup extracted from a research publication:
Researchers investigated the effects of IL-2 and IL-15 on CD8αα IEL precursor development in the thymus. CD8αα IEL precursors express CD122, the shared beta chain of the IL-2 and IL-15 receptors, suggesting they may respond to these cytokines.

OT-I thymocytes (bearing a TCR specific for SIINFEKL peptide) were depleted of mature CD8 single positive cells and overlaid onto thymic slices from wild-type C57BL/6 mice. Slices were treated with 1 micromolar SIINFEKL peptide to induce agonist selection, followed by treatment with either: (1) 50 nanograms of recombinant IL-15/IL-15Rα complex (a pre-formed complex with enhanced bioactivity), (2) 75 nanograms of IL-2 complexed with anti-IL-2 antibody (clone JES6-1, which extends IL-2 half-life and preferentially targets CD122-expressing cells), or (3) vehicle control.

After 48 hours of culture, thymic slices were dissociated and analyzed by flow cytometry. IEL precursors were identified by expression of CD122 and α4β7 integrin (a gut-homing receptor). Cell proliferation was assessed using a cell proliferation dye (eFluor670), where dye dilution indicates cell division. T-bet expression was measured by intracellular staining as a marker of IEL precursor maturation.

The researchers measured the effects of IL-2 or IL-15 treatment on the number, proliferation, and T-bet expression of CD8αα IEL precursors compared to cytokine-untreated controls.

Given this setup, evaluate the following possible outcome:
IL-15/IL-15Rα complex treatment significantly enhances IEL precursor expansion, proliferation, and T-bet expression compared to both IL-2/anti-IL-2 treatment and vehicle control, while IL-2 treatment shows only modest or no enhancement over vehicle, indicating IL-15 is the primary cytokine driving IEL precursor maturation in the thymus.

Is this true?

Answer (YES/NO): NO